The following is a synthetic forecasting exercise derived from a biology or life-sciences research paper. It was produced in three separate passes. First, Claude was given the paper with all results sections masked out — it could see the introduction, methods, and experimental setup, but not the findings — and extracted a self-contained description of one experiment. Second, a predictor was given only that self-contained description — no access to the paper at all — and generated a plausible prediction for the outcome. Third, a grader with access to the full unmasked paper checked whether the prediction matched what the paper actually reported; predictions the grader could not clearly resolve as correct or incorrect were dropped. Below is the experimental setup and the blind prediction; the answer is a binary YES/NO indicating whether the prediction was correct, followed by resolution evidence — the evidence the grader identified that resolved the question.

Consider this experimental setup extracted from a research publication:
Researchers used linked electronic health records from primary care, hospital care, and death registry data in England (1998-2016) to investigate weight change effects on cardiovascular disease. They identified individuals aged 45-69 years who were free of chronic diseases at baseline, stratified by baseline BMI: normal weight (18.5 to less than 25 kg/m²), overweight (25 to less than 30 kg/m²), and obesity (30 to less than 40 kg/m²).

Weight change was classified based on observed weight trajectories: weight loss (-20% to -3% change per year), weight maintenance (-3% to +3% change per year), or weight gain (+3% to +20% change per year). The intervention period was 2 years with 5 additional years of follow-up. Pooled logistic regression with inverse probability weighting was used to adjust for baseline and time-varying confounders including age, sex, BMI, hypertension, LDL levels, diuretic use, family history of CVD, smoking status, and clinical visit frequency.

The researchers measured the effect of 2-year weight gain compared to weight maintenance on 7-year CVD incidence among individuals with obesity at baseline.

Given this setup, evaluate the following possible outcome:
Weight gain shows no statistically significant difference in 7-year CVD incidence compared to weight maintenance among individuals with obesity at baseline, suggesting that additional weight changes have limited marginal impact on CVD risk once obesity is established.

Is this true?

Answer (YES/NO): NO